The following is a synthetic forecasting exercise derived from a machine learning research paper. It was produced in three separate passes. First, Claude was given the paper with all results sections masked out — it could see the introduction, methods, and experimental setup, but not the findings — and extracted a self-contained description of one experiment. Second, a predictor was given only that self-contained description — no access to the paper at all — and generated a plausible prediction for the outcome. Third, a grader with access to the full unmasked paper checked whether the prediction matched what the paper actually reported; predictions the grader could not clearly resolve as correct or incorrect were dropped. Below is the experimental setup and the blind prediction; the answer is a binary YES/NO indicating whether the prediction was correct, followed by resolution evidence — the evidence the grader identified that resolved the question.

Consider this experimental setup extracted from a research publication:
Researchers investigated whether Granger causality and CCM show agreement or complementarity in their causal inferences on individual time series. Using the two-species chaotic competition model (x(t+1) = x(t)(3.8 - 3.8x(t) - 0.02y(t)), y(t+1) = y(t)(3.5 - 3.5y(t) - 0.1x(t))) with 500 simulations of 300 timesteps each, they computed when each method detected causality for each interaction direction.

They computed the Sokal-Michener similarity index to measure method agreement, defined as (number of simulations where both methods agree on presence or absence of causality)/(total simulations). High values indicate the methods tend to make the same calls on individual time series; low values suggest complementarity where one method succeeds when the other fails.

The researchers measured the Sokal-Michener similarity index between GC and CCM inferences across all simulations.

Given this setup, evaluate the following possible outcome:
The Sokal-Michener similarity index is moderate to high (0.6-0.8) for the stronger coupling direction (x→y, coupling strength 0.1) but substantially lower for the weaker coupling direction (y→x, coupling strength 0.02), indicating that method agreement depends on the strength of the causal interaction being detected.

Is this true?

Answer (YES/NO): NO